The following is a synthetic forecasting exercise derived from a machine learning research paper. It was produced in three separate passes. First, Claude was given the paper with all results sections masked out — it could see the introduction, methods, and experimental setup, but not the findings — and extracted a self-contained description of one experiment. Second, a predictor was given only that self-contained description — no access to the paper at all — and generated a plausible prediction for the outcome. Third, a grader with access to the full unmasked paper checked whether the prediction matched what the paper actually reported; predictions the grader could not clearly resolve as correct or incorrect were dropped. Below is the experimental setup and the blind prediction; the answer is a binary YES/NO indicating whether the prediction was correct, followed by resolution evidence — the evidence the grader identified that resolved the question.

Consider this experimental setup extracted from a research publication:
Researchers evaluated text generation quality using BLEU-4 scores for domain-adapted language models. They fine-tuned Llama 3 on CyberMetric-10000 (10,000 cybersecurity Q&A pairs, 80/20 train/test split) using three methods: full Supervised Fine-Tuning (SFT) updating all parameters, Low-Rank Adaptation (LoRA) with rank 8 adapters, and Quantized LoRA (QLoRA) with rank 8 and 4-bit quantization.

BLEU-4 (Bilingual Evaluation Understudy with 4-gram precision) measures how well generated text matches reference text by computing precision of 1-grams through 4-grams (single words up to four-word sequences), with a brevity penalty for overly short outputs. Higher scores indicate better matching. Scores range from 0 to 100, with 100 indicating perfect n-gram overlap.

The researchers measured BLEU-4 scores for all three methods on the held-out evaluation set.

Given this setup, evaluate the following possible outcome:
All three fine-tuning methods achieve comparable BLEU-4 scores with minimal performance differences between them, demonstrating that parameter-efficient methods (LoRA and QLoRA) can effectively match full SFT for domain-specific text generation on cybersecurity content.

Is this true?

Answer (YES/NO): YES